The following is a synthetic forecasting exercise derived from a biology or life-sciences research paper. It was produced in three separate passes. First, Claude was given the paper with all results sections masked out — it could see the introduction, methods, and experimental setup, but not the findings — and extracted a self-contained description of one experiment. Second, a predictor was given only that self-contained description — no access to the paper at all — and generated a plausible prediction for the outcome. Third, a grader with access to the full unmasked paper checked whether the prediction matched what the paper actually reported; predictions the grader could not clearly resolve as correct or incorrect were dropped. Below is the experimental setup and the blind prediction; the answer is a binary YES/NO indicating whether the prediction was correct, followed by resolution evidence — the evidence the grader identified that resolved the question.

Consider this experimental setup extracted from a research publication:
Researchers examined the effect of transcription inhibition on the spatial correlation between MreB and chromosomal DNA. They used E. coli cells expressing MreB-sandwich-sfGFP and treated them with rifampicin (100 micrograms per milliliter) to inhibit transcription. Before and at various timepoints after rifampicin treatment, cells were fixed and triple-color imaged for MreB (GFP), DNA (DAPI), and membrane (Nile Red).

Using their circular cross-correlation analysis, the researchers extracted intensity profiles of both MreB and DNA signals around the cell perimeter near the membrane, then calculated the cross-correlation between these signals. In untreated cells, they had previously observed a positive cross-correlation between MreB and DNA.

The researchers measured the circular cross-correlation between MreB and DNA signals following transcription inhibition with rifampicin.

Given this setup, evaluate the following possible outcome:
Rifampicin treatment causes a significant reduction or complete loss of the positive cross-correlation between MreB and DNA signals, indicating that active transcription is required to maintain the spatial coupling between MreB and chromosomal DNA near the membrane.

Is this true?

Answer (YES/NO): YES